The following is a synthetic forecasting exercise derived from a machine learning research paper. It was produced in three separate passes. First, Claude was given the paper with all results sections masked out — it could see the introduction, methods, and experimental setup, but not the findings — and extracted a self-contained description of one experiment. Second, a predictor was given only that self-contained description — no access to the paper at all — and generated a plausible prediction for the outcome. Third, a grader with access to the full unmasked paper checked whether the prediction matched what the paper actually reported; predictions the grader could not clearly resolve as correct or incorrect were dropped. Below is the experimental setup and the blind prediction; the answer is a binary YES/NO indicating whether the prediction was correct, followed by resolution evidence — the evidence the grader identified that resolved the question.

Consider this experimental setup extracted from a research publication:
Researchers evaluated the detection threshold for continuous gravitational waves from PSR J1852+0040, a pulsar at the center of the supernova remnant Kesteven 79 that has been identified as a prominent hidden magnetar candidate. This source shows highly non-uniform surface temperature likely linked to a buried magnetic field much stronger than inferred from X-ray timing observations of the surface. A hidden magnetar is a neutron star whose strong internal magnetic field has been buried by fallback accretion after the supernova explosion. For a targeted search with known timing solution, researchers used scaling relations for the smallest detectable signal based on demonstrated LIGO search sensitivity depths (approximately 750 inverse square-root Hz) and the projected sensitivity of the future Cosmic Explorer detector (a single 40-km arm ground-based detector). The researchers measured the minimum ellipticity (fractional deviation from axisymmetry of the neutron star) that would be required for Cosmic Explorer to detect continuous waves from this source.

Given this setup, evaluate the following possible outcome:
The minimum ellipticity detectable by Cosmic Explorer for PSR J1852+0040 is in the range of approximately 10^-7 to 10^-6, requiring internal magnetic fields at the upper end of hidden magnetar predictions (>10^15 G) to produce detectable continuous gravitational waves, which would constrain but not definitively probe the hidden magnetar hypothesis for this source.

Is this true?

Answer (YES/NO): NO